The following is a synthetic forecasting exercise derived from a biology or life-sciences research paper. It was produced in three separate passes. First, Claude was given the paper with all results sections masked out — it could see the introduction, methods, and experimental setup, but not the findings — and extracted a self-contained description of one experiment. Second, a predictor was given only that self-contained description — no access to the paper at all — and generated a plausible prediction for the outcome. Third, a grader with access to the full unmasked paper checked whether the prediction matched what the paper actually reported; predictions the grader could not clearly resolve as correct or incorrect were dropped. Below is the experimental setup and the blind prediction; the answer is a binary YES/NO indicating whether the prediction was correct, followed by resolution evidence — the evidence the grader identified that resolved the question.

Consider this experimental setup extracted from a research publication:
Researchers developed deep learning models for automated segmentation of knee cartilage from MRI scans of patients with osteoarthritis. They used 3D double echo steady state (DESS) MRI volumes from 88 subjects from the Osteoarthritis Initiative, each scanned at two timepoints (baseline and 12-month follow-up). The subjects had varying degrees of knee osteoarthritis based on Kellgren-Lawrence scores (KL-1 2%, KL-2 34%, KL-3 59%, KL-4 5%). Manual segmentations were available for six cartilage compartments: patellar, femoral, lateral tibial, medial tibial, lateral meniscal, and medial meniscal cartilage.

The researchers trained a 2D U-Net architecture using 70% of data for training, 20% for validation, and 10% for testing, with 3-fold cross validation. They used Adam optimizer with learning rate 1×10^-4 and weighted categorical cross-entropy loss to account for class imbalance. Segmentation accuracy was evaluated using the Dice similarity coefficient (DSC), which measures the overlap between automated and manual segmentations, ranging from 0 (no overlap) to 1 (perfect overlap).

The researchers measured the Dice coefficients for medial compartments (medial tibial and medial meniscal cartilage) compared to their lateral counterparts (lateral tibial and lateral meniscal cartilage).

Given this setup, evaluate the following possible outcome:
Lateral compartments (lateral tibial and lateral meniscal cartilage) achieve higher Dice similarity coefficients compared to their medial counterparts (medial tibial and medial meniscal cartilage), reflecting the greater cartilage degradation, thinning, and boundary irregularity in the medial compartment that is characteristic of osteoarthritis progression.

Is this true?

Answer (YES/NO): YES